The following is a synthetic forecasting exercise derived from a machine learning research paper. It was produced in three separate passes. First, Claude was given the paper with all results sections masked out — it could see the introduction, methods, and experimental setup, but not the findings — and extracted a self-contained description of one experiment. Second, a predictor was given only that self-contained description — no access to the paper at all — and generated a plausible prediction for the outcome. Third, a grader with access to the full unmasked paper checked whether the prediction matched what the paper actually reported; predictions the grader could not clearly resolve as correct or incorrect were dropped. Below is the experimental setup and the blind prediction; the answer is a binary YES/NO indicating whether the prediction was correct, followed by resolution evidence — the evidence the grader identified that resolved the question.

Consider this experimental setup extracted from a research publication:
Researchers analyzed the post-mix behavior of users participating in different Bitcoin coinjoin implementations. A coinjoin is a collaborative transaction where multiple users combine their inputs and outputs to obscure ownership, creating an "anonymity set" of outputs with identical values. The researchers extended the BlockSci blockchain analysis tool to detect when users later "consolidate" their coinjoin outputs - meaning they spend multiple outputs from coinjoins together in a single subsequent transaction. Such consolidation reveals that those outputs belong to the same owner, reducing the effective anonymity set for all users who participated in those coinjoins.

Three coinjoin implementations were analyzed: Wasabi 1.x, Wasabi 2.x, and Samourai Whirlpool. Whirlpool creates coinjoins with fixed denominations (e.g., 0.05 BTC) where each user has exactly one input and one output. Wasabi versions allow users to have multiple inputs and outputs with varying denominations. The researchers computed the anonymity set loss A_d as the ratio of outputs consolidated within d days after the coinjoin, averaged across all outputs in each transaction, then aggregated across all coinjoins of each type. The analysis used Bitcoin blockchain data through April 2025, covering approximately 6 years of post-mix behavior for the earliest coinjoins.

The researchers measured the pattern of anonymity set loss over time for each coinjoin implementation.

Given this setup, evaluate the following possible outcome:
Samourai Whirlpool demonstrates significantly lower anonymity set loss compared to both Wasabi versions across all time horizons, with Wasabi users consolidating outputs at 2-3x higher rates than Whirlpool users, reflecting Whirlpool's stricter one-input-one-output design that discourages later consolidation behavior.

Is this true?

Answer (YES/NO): NO